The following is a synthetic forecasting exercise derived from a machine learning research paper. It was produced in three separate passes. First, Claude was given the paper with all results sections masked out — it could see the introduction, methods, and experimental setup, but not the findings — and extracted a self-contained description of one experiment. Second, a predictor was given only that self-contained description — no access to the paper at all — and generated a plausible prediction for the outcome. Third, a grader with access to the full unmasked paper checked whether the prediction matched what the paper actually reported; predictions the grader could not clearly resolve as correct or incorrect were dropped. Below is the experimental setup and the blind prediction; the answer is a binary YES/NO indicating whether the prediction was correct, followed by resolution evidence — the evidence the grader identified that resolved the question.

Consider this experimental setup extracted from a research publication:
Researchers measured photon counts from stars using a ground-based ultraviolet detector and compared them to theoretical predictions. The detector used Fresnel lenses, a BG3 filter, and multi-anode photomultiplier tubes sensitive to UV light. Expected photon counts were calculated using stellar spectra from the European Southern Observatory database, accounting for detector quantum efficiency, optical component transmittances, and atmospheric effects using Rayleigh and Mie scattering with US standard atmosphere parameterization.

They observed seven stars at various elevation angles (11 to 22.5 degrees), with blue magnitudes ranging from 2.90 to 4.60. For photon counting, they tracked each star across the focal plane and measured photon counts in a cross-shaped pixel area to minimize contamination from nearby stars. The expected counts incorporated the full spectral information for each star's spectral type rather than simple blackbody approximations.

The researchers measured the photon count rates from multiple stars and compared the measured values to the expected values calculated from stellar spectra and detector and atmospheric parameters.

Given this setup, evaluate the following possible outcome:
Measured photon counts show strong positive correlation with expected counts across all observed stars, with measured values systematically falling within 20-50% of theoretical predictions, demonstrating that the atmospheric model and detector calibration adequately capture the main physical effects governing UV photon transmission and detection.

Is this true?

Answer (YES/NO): NO